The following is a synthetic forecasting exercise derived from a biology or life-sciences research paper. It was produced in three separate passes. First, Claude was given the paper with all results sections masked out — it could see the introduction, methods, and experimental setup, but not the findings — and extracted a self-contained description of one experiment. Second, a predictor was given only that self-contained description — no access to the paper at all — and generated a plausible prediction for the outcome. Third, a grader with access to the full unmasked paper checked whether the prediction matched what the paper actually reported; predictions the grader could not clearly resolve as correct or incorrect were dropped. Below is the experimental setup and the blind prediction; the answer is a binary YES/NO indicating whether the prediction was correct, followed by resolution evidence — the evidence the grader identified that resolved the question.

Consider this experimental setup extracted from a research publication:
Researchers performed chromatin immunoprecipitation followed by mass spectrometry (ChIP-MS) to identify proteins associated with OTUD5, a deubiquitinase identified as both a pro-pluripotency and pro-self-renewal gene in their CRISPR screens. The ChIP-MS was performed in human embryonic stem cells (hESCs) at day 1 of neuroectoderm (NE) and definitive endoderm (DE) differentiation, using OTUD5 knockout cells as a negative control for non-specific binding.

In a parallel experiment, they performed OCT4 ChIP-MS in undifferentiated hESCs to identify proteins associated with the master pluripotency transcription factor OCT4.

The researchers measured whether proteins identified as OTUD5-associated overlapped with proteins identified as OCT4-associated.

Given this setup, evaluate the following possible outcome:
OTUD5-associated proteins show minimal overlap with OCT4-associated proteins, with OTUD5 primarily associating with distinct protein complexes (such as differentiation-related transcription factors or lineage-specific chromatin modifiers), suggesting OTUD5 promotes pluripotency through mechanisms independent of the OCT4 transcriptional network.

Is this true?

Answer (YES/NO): NO